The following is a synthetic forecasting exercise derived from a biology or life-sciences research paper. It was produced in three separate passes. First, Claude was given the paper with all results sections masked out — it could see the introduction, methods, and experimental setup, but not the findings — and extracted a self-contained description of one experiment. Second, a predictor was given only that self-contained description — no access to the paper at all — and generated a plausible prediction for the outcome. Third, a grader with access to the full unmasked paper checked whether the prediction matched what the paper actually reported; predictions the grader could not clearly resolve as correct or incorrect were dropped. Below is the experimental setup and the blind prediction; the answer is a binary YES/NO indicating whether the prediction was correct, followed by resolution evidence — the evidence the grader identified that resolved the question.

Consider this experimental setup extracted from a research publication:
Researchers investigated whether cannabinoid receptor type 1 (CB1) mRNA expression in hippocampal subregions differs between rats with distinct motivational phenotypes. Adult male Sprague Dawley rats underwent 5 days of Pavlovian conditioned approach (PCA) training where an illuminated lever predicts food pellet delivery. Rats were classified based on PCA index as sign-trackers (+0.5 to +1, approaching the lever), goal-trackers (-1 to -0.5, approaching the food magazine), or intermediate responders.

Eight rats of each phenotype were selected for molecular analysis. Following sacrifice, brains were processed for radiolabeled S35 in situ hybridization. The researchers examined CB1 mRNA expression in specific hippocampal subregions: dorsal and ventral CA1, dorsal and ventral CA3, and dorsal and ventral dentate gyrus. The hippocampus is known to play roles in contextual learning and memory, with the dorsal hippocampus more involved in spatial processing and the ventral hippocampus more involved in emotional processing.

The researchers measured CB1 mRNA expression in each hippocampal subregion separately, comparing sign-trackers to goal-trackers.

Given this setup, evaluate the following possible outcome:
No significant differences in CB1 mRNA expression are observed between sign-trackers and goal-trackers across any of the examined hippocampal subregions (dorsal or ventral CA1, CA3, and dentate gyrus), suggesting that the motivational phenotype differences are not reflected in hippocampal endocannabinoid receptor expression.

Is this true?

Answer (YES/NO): YES